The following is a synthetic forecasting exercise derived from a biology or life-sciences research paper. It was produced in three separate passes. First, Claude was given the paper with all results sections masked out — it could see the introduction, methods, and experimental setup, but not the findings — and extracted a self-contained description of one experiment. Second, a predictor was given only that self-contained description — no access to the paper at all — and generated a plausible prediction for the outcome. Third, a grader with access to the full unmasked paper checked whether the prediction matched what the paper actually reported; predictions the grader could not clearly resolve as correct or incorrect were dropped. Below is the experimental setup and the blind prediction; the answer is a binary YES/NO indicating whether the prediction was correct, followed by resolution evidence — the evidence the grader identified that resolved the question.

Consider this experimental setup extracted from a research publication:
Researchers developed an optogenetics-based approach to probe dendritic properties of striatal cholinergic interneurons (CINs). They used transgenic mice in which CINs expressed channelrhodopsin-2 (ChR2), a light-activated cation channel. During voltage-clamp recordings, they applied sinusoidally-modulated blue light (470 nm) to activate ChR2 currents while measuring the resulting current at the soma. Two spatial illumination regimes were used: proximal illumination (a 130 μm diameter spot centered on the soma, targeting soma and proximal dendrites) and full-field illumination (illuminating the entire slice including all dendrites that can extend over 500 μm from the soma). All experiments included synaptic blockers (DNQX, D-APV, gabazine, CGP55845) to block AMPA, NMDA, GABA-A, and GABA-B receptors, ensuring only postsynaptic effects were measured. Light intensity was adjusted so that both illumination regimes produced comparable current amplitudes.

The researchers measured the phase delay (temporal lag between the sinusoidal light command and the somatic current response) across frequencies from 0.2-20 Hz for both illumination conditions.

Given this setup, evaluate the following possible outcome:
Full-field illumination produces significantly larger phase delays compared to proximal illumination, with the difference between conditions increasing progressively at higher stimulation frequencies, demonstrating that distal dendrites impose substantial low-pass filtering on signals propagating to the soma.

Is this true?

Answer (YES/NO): YES